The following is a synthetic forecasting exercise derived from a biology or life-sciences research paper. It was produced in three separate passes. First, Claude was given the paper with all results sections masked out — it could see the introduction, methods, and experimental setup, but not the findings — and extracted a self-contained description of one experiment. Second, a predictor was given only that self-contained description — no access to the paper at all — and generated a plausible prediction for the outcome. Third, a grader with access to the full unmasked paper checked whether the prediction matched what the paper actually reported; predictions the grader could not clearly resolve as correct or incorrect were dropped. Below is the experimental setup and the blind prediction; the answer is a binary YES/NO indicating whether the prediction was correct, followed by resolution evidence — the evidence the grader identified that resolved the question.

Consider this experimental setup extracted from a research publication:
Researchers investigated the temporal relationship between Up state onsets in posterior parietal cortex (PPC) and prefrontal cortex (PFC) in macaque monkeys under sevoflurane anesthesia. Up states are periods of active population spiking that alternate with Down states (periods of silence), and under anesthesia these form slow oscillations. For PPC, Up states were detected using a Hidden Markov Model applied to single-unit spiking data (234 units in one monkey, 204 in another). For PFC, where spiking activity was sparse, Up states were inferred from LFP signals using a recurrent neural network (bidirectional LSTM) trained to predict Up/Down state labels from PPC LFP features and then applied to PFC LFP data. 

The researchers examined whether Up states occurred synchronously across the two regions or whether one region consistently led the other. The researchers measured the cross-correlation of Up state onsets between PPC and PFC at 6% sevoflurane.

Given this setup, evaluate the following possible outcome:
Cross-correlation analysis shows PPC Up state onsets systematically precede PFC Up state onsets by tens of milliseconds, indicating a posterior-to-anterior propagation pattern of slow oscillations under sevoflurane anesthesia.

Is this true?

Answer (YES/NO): NO